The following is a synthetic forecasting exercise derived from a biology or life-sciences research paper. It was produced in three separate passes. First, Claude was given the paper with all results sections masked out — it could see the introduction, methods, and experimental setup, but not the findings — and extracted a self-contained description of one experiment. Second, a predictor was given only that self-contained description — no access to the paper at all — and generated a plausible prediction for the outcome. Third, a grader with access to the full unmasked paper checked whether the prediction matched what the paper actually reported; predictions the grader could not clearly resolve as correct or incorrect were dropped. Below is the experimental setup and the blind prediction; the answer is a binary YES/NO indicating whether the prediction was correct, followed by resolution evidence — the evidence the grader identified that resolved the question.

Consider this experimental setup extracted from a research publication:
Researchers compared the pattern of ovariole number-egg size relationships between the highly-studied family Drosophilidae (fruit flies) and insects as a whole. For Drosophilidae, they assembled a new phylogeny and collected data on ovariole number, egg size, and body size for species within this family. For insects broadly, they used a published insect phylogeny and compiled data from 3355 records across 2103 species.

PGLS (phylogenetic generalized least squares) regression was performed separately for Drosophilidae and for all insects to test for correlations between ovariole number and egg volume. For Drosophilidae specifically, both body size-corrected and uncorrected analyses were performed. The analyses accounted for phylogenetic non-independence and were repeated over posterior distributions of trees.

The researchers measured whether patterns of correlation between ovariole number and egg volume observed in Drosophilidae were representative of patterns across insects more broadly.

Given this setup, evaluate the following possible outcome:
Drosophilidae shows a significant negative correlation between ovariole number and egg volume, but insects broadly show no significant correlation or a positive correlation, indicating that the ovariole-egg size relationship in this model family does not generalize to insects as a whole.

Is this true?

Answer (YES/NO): YES